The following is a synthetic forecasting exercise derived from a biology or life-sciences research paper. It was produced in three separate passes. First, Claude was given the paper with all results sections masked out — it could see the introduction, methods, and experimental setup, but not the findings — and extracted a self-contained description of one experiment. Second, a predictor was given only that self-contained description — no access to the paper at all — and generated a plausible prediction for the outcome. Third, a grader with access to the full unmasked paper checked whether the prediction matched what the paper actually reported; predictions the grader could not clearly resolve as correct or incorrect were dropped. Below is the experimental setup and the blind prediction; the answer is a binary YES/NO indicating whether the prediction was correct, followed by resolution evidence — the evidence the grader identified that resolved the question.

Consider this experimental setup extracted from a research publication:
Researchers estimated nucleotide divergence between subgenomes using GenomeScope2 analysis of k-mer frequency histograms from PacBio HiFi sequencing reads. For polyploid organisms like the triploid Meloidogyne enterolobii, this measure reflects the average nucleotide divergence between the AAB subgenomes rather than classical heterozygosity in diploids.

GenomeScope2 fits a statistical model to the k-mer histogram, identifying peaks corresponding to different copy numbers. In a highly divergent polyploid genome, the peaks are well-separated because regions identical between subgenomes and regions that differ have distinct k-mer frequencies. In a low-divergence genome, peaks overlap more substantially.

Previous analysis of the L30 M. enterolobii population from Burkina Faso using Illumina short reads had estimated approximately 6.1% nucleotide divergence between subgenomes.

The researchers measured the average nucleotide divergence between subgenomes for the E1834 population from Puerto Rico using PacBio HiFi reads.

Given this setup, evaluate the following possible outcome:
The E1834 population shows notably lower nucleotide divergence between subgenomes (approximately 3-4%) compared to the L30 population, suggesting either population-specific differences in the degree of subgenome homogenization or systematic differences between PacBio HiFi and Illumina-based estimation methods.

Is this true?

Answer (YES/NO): NO